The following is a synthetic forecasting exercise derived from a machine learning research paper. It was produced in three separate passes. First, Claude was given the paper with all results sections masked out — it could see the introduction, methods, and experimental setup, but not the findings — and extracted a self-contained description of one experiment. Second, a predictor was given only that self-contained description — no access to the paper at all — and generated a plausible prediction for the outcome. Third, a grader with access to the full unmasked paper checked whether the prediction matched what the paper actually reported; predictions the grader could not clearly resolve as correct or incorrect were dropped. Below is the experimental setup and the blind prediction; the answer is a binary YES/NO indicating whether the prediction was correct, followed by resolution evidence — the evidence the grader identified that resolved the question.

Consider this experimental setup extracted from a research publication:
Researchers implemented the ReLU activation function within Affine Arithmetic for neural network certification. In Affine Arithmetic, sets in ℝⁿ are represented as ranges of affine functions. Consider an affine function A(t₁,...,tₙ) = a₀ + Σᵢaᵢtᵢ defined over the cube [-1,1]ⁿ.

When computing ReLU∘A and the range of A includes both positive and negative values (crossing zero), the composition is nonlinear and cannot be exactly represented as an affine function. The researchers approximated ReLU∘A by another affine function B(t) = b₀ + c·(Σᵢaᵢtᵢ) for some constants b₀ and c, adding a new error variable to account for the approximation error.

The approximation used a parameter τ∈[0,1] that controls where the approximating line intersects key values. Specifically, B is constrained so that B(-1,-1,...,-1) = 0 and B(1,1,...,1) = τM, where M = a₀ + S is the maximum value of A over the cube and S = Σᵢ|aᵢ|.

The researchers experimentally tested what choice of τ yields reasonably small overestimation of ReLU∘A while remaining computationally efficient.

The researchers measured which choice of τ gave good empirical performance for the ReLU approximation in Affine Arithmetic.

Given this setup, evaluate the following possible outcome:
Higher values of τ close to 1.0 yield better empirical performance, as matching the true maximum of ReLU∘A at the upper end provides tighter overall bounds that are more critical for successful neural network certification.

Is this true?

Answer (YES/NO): NO